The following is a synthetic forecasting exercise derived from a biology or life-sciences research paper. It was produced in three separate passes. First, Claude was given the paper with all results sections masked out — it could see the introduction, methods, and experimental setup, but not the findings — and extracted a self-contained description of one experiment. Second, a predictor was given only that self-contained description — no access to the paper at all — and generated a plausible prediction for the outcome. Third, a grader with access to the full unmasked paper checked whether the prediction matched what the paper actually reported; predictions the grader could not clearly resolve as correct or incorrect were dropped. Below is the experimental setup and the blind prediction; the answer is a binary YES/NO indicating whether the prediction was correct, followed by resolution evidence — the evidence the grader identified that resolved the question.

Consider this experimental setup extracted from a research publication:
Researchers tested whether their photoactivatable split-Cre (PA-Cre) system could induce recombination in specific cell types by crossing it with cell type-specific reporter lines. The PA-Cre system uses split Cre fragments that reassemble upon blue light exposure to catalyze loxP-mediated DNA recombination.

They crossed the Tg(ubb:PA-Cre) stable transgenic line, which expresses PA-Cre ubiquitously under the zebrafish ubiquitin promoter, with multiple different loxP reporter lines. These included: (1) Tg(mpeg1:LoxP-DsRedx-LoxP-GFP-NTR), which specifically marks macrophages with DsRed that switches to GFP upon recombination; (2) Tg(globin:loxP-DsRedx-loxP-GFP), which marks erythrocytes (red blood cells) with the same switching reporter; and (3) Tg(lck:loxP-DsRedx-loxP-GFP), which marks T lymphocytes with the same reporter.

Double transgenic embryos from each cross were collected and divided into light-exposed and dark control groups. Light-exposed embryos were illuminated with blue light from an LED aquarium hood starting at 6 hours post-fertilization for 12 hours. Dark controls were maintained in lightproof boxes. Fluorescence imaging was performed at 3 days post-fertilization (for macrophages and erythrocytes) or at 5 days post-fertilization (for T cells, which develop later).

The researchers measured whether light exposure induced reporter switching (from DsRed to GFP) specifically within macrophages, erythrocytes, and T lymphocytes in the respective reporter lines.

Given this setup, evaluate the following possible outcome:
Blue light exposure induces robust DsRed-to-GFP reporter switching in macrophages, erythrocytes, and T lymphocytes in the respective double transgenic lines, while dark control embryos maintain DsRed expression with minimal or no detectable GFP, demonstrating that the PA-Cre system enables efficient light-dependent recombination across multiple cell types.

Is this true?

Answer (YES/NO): YES